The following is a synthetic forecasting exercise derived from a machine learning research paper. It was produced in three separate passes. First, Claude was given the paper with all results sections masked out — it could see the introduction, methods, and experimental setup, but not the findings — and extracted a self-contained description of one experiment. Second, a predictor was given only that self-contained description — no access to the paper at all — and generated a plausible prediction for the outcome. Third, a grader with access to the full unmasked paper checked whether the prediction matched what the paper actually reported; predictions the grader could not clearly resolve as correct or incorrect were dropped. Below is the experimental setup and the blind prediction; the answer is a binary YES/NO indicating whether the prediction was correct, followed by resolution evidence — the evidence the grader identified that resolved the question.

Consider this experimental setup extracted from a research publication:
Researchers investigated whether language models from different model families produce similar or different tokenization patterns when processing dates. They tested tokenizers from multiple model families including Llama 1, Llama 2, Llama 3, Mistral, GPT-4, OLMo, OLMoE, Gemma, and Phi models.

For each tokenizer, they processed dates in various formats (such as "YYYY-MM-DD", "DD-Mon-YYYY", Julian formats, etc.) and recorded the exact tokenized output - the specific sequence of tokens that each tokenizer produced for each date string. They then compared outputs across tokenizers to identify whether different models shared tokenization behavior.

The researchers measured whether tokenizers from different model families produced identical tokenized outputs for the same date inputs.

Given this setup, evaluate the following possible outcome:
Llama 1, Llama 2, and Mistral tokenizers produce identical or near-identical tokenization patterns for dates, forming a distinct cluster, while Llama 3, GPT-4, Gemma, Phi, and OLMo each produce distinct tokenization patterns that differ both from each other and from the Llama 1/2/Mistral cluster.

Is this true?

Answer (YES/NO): NO